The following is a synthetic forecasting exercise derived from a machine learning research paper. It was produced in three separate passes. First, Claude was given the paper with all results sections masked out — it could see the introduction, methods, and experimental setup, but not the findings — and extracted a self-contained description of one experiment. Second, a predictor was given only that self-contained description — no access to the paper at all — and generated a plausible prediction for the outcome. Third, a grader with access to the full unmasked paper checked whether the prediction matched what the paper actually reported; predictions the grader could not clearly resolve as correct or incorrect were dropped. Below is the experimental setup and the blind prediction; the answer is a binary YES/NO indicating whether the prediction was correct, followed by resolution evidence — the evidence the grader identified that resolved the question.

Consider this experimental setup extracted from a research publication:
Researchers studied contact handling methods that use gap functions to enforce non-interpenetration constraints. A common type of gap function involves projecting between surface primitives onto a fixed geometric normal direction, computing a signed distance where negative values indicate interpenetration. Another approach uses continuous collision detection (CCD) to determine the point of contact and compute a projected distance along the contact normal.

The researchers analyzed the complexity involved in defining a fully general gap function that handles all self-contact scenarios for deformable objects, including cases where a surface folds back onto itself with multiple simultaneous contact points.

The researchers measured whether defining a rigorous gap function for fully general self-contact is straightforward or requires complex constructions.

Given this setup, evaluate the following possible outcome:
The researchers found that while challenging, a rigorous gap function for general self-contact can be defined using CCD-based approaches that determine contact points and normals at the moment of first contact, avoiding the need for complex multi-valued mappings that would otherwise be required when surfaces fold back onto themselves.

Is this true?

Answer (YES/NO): NO